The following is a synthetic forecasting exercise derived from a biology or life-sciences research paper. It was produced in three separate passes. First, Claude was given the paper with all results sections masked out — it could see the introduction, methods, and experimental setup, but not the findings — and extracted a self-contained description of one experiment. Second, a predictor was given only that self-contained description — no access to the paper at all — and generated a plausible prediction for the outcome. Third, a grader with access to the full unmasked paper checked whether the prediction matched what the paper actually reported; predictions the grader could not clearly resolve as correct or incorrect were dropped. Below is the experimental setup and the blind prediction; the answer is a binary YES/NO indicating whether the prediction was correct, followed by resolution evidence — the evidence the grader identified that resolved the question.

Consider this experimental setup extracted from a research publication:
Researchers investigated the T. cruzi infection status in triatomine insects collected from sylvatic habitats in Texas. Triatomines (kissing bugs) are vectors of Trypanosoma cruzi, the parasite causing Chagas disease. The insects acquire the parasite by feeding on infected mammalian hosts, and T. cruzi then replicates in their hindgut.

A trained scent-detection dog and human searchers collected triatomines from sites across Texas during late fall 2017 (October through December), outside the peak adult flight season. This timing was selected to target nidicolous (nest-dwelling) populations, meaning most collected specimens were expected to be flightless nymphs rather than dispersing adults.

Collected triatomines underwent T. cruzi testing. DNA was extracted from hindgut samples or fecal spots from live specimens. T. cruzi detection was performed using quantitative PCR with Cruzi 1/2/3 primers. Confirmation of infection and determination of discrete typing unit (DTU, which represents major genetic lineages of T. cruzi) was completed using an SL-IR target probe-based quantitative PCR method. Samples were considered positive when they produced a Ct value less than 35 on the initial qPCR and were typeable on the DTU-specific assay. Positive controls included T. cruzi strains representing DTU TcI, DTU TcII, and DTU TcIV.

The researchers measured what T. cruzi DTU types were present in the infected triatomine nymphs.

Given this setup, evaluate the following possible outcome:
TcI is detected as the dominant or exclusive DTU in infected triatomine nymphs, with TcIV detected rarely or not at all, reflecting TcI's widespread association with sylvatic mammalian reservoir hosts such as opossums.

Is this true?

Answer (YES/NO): YES